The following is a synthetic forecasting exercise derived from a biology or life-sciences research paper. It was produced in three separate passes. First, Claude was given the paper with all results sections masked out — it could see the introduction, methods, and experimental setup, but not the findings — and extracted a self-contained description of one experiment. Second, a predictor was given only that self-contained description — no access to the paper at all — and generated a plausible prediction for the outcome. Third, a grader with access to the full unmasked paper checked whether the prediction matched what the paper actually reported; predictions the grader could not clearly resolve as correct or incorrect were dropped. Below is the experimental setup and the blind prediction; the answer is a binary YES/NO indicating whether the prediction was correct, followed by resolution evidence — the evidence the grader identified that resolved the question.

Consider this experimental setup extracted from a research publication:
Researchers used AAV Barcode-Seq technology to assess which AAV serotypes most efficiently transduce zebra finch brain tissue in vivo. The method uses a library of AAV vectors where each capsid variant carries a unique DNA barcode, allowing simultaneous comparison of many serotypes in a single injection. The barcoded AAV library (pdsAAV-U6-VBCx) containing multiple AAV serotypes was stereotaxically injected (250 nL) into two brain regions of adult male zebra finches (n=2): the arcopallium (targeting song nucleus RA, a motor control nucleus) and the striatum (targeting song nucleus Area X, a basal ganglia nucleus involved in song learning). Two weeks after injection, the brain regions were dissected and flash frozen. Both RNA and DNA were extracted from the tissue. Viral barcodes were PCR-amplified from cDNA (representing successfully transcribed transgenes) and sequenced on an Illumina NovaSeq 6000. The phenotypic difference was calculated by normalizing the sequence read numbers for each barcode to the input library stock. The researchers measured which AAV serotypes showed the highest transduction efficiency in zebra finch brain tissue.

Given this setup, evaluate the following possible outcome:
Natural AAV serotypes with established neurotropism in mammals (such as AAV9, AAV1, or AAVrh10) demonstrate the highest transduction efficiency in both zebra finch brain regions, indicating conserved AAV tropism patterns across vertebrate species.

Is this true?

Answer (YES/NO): NO